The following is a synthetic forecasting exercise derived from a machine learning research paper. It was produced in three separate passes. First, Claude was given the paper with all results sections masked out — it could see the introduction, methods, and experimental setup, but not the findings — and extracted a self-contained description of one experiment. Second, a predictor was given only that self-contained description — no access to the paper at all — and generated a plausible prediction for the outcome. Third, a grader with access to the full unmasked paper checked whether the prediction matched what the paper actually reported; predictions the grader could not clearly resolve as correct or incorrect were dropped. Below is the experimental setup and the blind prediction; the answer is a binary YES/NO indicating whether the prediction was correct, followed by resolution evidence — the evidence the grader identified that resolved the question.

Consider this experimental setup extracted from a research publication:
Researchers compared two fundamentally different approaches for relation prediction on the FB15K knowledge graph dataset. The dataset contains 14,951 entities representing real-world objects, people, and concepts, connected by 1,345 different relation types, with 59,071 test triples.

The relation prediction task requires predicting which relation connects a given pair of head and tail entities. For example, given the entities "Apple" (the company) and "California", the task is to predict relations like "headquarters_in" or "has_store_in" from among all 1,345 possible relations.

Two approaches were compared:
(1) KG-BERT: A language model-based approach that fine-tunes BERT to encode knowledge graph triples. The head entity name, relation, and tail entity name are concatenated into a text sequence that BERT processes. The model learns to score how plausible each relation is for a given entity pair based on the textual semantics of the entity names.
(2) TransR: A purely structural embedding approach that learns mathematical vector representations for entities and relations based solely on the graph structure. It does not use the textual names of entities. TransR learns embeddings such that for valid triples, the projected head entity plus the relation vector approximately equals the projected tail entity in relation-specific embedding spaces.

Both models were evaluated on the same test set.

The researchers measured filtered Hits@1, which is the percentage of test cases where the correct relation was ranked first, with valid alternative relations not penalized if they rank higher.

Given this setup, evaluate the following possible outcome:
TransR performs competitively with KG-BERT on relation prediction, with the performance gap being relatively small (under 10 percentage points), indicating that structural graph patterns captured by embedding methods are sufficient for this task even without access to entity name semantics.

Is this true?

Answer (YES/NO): YES